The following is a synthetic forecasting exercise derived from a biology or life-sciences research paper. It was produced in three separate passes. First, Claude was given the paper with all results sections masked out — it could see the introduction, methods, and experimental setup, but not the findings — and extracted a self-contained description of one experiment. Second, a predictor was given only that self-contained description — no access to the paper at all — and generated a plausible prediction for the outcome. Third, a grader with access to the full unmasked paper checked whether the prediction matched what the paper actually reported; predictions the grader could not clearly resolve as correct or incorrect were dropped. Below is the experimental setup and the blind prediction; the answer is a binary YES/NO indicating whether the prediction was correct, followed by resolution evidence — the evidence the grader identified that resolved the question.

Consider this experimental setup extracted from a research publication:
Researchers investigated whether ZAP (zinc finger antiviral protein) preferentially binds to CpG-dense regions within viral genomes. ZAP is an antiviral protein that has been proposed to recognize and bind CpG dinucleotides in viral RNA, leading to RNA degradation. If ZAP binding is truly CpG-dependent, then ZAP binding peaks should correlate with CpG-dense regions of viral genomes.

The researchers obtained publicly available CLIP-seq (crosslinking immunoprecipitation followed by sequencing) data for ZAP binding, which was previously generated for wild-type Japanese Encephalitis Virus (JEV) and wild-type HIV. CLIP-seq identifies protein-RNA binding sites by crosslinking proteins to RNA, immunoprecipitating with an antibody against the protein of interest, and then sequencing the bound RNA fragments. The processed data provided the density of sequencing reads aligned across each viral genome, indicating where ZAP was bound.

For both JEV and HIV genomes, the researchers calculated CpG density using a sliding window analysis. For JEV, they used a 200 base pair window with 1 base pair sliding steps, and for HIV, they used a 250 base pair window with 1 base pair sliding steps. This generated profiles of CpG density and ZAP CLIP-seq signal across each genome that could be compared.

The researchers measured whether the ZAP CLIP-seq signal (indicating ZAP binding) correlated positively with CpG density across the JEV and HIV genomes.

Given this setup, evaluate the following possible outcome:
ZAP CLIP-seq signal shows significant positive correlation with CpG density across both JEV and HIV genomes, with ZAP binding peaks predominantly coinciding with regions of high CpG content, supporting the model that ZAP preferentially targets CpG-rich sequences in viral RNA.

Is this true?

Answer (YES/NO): NO